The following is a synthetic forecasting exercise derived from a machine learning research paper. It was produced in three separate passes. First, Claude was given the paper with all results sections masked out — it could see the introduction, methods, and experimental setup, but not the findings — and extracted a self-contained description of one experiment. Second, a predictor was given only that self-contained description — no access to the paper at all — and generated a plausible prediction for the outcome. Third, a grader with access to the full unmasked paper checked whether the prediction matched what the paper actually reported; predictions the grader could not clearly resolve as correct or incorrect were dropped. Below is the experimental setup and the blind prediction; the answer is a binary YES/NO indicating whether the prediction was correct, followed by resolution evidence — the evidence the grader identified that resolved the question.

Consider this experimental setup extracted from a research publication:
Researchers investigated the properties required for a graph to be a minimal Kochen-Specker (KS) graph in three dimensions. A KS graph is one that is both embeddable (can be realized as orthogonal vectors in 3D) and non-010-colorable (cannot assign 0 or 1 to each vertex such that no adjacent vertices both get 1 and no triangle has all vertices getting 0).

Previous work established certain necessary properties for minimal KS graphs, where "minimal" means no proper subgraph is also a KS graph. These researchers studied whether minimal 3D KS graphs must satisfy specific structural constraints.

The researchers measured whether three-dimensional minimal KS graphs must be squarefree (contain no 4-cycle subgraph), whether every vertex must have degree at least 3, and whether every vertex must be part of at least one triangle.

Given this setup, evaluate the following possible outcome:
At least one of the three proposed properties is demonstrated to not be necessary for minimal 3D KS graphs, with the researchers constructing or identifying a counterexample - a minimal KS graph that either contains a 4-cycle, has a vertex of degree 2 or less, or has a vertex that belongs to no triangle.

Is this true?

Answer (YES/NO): NO